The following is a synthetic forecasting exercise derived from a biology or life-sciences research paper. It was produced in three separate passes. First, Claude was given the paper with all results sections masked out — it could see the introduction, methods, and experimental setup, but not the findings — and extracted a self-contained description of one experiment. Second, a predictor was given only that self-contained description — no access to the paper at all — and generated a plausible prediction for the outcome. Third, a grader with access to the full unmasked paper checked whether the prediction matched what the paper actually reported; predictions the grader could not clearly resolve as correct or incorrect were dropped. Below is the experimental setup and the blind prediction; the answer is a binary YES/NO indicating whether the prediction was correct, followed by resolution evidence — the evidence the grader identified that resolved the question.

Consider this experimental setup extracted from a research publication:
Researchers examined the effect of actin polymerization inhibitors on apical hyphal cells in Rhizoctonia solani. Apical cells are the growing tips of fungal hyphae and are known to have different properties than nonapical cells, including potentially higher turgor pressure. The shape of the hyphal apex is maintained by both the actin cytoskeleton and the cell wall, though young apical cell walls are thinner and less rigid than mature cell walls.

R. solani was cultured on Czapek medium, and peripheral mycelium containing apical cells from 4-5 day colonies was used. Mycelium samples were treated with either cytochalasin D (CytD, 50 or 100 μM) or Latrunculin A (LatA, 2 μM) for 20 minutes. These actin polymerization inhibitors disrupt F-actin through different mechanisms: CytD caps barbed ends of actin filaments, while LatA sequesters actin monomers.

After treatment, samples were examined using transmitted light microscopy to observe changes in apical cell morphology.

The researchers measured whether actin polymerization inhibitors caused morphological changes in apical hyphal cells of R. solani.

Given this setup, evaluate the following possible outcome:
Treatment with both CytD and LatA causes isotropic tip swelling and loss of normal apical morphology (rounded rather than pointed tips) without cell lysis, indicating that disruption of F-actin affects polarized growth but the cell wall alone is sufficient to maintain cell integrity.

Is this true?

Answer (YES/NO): NO